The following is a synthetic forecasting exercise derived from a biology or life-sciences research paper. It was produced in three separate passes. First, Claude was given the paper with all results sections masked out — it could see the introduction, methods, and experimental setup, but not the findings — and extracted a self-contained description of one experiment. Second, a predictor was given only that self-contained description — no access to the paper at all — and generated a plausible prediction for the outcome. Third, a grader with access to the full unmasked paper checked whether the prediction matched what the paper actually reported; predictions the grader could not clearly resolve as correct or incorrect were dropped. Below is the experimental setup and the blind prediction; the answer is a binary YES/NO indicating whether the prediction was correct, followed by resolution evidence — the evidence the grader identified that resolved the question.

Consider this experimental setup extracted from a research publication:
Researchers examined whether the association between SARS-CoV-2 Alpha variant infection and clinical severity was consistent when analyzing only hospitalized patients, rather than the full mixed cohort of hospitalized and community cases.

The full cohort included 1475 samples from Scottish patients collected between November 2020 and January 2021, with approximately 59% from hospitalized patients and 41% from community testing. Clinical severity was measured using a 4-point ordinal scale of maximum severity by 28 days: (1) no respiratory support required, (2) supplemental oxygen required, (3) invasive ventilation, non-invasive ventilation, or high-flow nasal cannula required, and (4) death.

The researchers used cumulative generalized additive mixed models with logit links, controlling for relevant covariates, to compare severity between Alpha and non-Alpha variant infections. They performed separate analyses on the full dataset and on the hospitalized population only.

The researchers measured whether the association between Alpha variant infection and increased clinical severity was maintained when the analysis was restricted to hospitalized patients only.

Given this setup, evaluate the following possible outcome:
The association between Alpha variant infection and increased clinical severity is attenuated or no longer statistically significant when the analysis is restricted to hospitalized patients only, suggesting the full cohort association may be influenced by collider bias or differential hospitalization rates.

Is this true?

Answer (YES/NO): YES